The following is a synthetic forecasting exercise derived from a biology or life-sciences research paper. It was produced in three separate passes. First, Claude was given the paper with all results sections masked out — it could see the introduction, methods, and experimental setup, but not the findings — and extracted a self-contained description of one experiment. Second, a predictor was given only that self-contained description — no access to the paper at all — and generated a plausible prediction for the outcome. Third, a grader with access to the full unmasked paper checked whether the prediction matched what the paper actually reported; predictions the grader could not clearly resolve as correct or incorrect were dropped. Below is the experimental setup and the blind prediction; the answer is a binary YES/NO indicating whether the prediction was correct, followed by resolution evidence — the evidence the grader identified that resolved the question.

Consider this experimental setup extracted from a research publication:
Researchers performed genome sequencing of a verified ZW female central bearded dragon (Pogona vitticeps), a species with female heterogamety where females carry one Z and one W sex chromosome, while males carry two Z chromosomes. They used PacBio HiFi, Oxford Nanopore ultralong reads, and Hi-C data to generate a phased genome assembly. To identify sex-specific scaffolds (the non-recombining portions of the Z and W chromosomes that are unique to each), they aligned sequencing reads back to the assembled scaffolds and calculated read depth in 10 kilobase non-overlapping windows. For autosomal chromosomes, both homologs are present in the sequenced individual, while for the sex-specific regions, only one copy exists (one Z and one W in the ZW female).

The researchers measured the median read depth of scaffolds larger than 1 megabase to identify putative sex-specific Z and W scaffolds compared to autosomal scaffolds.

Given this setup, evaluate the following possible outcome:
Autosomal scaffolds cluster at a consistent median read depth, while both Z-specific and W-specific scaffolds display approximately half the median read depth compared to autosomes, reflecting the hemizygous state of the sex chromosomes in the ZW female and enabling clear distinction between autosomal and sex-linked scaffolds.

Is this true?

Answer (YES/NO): YES